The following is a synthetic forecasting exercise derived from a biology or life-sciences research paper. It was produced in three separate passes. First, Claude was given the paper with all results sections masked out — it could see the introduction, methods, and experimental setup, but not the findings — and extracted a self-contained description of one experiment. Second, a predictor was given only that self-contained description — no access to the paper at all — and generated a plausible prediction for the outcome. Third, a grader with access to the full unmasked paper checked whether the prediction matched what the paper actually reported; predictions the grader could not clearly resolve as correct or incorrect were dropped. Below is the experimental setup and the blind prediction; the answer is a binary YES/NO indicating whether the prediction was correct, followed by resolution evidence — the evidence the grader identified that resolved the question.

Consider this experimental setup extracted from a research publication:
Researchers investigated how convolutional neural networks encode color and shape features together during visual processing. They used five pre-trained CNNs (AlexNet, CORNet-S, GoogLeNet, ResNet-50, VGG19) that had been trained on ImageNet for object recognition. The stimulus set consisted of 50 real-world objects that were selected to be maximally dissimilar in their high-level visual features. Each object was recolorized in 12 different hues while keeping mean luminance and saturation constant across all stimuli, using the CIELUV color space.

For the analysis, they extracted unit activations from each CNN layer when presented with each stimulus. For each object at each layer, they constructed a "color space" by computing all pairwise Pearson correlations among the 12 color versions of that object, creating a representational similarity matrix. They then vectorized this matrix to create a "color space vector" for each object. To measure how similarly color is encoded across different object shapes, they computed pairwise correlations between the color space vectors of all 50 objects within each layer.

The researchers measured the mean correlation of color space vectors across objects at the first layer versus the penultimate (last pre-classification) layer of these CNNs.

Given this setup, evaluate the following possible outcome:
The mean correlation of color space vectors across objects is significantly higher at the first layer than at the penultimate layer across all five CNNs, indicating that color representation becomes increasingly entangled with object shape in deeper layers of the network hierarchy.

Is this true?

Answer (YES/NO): YES